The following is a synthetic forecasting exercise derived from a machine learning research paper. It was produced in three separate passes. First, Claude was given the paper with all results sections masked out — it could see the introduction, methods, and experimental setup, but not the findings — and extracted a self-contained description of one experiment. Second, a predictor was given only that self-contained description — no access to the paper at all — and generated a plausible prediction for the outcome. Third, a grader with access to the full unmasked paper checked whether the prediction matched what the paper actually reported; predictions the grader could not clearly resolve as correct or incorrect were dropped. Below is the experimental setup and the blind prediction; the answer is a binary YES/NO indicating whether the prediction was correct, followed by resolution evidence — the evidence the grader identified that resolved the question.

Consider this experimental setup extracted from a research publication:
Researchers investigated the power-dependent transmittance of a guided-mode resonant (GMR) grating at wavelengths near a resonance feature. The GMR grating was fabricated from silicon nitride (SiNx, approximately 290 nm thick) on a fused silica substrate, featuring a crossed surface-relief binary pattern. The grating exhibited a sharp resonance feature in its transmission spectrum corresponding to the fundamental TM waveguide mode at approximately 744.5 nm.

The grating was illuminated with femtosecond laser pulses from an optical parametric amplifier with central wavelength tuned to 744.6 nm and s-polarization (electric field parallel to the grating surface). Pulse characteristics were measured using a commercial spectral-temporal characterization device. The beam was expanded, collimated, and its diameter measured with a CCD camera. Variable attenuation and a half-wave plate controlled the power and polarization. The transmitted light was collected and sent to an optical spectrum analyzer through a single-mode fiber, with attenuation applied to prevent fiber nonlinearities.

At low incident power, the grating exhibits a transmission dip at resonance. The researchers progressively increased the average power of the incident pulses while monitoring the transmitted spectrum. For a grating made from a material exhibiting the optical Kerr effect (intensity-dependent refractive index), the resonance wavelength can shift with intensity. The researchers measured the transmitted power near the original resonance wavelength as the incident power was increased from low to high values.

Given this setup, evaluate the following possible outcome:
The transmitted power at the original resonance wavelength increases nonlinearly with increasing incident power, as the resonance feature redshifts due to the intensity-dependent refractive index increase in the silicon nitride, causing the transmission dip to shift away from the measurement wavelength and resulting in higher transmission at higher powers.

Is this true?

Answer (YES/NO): NO